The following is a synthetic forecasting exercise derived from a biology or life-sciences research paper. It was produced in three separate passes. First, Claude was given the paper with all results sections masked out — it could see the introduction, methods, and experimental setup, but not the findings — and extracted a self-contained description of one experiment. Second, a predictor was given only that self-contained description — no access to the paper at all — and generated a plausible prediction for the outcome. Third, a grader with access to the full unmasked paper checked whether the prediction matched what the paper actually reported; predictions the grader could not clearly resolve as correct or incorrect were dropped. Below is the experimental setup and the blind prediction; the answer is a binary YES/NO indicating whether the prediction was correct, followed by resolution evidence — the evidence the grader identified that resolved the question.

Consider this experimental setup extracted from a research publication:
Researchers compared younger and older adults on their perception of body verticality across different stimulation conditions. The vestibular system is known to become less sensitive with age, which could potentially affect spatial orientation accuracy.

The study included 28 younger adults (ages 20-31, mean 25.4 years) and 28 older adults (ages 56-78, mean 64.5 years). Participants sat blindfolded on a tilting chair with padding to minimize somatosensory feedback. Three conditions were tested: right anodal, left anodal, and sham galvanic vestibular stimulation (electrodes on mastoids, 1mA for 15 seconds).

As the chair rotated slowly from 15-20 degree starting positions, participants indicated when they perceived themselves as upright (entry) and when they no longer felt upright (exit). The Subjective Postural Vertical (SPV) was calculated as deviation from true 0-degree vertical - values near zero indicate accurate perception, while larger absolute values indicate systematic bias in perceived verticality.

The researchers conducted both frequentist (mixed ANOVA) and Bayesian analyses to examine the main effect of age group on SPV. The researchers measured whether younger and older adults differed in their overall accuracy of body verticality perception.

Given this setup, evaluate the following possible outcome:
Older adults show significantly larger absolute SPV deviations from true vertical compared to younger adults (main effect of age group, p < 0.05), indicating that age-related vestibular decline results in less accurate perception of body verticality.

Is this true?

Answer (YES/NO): YES